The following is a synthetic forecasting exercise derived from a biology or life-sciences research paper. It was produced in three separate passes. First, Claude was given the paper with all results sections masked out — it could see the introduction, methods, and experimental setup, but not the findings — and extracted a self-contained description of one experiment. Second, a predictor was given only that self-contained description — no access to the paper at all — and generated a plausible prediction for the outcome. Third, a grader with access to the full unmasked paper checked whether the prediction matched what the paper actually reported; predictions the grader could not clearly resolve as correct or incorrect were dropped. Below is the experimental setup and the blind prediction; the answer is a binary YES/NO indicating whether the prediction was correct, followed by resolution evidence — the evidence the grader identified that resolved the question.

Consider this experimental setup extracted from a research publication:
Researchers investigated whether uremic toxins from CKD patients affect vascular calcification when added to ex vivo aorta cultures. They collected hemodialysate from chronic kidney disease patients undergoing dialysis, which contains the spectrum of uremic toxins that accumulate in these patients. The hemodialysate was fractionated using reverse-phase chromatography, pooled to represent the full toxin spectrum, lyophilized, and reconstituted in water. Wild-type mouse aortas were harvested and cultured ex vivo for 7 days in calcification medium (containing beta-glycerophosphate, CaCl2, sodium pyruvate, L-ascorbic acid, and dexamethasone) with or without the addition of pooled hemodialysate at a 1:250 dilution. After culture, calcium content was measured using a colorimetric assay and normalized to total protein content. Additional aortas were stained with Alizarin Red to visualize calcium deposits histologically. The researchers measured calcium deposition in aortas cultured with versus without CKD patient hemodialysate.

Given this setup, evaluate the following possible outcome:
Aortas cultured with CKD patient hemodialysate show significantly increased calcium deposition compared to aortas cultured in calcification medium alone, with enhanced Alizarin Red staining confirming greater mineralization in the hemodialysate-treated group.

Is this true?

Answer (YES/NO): NO